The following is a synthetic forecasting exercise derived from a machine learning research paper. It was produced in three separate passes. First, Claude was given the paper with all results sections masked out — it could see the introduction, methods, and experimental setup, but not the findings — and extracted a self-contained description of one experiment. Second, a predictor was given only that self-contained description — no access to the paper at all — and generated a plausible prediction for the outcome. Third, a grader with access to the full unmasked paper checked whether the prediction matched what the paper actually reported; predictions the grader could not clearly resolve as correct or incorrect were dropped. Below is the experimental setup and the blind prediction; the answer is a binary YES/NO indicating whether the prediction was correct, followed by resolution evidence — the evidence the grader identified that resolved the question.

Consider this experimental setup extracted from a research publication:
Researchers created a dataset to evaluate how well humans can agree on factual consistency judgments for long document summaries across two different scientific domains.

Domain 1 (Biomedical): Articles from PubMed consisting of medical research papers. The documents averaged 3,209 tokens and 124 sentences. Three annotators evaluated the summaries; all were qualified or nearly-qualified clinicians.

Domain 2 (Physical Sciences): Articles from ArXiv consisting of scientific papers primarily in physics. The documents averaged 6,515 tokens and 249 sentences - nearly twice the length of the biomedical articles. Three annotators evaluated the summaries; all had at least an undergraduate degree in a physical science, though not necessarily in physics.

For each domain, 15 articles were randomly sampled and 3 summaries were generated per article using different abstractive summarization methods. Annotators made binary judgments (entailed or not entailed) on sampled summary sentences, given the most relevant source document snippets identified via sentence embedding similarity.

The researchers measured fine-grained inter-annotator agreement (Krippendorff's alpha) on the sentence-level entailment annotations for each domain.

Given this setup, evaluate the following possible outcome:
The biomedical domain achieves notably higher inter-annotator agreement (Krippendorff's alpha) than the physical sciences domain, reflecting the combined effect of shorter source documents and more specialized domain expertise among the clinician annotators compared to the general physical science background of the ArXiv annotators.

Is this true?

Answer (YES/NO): YES